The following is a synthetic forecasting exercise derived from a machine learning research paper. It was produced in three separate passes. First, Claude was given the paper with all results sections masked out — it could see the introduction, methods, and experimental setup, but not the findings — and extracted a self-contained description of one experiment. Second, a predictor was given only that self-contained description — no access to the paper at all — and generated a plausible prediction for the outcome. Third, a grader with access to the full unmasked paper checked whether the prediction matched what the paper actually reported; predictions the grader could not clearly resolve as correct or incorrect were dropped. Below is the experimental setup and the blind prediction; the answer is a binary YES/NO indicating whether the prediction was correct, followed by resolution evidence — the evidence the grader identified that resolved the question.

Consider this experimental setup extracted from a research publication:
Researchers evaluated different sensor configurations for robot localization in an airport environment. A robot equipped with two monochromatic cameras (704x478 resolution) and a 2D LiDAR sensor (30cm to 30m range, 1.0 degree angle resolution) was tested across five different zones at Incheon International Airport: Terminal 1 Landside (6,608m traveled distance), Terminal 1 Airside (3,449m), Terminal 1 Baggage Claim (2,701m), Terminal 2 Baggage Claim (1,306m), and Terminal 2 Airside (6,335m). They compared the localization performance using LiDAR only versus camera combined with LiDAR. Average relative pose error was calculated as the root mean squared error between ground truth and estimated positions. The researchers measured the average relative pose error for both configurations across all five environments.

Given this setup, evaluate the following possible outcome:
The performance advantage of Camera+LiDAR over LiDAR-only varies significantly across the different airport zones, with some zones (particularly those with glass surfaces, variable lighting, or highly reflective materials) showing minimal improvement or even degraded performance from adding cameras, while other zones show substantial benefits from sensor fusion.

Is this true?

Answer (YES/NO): NO